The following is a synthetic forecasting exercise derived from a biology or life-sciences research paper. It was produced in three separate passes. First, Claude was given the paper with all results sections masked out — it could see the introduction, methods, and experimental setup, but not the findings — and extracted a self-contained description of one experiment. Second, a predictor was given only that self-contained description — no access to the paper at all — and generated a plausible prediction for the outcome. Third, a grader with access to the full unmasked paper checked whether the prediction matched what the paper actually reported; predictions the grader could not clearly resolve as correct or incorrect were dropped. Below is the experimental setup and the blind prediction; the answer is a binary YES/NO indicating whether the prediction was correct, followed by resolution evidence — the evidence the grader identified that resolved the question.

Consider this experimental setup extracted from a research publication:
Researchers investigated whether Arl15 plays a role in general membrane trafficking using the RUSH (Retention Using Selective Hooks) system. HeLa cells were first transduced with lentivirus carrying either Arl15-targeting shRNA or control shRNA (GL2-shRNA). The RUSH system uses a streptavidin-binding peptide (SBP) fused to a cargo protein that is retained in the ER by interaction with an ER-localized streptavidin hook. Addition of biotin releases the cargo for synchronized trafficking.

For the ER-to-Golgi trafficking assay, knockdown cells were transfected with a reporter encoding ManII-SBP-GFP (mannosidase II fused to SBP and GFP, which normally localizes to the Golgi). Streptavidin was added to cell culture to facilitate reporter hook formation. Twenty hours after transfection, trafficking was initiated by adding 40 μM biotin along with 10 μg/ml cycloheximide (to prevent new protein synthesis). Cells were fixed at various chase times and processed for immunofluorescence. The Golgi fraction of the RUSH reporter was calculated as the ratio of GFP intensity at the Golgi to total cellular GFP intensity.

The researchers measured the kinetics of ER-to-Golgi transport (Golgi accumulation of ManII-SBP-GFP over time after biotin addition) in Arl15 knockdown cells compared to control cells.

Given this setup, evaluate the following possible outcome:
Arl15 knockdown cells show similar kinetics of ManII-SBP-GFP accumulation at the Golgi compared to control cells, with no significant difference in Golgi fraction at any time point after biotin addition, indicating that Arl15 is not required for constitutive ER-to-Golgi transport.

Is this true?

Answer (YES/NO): YES